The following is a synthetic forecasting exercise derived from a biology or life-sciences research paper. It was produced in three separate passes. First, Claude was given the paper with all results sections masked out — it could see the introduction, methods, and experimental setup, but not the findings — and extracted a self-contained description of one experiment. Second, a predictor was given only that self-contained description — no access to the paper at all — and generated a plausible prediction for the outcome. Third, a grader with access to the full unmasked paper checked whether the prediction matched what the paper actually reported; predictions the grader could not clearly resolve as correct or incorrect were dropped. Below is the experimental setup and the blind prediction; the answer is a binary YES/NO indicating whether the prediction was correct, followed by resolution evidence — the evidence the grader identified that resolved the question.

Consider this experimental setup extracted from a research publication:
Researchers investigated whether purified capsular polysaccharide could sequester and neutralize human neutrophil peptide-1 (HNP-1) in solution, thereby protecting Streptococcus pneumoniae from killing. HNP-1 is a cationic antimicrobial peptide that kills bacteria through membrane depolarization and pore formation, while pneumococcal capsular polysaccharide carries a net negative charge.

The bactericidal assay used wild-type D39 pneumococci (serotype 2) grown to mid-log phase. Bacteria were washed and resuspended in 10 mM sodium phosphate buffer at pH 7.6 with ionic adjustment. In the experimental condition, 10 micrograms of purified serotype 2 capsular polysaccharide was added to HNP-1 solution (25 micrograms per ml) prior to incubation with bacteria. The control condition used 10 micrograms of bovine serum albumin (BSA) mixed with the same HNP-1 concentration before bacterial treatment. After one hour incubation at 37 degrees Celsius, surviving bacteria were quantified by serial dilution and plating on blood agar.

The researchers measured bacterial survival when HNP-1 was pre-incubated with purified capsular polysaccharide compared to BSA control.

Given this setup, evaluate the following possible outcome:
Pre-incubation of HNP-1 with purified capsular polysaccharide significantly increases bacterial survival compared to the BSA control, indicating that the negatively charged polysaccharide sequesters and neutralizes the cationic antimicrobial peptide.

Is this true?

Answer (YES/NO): YES